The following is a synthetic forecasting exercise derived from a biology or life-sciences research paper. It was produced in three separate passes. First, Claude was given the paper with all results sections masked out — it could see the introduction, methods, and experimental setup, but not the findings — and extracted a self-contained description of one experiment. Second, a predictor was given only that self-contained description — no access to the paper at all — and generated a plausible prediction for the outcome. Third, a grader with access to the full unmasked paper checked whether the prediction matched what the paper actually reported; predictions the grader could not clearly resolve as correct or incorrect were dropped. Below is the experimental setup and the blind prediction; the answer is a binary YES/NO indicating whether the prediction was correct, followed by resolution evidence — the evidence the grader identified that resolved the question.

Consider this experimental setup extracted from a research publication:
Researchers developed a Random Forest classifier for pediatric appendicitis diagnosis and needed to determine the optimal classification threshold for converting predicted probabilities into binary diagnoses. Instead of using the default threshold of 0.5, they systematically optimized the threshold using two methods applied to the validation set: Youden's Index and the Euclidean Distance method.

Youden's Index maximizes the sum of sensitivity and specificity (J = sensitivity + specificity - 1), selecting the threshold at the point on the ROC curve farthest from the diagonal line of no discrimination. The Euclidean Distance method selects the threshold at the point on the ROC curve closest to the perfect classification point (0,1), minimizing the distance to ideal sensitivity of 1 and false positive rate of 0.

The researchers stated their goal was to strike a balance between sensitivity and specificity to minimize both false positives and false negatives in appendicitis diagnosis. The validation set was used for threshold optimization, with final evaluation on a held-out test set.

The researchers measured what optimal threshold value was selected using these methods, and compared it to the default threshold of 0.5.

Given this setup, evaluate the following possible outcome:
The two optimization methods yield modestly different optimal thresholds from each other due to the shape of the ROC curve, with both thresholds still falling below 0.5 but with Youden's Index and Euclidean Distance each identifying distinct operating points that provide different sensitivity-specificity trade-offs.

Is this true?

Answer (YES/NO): NO